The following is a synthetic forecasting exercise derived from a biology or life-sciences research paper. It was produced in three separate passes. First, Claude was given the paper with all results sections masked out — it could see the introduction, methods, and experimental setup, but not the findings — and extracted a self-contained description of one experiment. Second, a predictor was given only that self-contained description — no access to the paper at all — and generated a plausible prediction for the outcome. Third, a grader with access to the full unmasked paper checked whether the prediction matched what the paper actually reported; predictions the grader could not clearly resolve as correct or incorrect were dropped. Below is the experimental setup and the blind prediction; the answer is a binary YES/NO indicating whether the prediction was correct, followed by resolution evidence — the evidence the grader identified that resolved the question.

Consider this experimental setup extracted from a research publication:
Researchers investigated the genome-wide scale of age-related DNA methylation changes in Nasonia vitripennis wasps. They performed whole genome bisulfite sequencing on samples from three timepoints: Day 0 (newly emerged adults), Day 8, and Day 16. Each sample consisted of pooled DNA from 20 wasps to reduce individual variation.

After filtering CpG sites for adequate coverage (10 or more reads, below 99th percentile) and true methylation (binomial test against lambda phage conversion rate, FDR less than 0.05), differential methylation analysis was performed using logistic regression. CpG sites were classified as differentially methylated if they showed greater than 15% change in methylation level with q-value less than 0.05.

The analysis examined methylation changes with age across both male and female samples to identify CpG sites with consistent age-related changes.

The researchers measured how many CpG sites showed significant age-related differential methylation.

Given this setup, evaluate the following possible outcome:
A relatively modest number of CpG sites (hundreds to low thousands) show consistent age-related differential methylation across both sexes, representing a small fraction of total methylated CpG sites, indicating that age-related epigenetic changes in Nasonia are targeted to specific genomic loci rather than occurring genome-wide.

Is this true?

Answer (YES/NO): NO